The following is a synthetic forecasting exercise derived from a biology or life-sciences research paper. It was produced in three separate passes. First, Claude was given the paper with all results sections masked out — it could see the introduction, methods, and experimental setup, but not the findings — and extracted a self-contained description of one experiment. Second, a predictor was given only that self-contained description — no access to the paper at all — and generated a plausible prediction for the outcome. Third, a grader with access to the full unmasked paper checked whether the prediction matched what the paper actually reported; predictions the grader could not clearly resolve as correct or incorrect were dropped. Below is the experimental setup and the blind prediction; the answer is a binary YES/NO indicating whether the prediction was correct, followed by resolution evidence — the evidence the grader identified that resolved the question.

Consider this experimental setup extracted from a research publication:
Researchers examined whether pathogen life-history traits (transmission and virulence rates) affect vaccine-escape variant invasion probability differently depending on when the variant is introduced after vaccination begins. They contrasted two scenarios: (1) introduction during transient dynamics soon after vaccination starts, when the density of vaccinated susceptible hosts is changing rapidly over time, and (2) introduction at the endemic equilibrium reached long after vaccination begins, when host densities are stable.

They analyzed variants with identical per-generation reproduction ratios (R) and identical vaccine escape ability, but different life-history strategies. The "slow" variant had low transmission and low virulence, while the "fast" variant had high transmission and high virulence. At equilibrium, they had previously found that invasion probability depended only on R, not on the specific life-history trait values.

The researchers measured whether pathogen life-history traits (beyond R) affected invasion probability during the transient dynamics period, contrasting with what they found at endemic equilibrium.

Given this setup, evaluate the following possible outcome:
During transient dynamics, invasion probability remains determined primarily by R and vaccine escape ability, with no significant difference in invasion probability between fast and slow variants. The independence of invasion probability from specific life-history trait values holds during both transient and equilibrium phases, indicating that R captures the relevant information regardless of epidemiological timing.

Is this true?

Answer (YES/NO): NO